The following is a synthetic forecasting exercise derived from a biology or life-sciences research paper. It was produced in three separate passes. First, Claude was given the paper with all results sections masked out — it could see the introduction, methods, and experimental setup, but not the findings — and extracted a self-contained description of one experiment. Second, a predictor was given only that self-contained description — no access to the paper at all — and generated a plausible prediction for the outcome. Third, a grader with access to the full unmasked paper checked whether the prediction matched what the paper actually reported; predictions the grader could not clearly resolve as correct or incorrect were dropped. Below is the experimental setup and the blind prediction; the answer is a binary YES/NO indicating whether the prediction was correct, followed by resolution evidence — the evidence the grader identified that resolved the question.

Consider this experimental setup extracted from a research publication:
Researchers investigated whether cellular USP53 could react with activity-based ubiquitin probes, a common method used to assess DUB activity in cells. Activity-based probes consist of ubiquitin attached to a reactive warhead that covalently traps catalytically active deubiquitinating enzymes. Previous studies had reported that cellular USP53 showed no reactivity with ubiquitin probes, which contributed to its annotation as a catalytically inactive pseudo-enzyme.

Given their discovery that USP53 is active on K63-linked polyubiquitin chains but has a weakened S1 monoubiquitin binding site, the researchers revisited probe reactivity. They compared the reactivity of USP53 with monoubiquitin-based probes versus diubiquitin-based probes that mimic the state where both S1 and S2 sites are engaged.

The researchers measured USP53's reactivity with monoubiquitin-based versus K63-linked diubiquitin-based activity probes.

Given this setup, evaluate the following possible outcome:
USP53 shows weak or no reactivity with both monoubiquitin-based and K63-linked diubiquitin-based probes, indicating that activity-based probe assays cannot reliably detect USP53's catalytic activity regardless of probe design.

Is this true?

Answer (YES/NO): NO